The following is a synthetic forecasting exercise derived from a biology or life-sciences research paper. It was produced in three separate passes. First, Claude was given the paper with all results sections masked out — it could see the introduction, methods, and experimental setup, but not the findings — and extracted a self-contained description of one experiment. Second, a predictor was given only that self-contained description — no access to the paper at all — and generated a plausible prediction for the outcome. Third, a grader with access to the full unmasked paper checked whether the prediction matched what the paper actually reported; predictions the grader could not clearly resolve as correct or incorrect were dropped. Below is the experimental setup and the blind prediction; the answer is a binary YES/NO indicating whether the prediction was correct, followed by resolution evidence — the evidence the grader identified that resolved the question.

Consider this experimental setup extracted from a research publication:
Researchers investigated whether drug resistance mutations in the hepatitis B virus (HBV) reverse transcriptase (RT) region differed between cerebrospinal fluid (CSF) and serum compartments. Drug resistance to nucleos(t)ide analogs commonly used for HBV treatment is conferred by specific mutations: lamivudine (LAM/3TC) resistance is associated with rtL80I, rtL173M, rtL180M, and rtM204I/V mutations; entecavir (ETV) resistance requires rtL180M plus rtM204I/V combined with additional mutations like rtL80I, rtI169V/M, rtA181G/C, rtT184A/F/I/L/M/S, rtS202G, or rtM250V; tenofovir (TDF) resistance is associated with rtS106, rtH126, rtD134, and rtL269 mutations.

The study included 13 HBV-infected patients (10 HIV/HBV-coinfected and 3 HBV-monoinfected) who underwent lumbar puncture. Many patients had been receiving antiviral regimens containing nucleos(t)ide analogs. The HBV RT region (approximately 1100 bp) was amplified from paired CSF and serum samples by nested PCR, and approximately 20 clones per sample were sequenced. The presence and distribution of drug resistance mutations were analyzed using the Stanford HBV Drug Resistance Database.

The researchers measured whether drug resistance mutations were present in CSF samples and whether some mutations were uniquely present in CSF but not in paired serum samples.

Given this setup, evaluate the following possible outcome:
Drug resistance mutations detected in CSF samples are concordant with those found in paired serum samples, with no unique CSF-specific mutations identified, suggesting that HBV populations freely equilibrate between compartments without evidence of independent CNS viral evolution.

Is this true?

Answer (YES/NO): NO